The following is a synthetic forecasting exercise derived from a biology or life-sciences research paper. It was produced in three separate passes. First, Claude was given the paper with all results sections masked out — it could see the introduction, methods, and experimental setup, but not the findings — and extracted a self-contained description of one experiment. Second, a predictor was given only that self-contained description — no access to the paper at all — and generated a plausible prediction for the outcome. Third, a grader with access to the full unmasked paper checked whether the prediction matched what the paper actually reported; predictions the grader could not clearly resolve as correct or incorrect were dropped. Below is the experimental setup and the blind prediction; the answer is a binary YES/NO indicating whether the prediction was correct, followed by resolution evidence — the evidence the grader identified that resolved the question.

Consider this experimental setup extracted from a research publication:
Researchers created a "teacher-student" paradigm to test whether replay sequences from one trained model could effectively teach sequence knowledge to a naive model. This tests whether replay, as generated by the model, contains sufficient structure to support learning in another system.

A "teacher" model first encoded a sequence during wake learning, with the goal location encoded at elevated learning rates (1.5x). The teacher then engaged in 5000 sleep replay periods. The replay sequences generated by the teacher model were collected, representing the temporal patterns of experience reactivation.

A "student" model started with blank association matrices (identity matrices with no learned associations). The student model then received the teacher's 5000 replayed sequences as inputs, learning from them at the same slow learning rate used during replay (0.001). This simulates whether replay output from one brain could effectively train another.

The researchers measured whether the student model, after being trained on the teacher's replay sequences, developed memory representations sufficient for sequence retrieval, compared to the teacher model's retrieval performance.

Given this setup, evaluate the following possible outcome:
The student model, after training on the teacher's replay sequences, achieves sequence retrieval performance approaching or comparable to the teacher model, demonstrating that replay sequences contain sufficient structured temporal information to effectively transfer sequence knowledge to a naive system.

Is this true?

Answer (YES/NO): YES